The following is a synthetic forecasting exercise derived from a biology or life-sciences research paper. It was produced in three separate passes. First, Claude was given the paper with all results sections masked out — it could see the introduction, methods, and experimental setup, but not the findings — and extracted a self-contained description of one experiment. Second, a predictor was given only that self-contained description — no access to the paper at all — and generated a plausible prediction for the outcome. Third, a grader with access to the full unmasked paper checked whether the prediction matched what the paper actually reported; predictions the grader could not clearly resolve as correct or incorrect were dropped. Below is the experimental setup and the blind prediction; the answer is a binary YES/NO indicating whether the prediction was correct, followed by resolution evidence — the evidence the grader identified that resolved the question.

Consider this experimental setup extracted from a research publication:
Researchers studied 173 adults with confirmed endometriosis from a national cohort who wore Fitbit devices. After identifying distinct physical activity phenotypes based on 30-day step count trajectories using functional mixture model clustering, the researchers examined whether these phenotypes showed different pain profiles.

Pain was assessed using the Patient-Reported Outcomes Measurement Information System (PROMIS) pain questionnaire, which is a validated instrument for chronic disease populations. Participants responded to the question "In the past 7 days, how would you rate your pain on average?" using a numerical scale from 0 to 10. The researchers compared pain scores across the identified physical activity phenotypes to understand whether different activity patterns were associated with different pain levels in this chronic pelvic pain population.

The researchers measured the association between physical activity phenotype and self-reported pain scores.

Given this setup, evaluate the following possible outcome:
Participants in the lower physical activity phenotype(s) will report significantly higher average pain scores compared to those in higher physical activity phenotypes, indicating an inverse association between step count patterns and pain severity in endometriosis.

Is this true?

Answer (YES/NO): YES